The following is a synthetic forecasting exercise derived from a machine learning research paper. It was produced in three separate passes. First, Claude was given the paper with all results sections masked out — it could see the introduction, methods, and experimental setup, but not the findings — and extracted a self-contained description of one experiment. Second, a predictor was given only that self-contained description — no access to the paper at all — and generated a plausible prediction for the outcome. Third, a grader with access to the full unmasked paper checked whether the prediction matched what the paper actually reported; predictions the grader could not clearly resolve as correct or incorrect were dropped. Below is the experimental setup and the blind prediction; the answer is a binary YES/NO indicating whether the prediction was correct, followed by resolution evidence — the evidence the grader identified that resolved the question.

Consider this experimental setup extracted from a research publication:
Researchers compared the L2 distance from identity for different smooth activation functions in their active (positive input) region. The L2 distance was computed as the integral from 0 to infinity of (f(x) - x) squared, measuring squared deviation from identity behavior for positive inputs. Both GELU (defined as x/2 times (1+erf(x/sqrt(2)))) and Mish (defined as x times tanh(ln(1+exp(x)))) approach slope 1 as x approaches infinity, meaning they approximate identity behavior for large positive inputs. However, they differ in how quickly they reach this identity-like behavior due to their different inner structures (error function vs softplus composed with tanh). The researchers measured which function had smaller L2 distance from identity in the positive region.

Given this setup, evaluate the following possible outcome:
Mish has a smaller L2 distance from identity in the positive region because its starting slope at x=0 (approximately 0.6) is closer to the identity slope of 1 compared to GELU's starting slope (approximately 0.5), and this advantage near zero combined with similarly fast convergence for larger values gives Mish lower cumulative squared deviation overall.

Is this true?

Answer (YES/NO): YES